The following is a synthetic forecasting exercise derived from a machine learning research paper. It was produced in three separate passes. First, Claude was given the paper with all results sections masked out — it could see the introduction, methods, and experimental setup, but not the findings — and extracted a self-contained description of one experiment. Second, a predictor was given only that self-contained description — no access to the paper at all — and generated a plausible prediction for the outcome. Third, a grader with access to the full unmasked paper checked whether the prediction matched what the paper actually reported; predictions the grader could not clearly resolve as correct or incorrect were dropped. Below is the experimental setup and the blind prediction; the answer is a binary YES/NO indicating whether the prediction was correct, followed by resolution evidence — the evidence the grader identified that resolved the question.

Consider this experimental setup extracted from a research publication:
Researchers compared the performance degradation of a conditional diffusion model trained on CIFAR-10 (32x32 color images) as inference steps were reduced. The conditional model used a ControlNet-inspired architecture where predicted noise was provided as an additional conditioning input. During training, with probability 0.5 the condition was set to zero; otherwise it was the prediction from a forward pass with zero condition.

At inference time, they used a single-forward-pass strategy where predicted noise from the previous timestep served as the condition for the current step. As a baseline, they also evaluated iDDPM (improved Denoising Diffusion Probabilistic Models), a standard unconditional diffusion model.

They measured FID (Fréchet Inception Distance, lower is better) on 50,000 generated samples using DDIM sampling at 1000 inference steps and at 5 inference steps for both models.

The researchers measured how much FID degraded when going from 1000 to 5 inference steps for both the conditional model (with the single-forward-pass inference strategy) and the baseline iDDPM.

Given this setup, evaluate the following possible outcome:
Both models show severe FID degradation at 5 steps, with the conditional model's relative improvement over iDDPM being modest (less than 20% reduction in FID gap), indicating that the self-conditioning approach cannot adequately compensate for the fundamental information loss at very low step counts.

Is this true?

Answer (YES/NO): NO